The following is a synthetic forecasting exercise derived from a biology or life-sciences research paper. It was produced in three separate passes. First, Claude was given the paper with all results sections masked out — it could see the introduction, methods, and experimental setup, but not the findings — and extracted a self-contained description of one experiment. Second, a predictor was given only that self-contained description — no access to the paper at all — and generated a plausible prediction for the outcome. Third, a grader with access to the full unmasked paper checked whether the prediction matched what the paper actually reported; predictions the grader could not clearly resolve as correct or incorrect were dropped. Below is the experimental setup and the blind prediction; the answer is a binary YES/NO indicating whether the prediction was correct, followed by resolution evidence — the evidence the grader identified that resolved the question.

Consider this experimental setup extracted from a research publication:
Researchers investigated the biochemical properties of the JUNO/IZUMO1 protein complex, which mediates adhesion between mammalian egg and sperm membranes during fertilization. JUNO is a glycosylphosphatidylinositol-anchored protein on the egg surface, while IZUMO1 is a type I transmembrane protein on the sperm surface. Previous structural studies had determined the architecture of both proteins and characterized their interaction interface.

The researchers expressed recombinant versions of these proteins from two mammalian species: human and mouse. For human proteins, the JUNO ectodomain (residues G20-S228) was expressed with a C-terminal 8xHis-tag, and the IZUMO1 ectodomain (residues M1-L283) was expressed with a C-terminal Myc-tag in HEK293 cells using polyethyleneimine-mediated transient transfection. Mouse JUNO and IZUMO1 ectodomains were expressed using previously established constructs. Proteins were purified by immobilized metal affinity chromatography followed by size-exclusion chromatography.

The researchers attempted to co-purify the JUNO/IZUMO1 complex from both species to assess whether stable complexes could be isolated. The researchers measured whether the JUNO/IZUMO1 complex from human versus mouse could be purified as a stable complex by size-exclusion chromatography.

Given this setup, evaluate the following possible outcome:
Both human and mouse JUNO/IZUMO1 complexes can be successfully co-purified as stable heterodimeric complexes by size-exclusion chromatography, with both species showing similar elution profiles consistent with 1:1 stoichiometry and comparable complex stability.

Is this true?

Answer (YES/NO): NO